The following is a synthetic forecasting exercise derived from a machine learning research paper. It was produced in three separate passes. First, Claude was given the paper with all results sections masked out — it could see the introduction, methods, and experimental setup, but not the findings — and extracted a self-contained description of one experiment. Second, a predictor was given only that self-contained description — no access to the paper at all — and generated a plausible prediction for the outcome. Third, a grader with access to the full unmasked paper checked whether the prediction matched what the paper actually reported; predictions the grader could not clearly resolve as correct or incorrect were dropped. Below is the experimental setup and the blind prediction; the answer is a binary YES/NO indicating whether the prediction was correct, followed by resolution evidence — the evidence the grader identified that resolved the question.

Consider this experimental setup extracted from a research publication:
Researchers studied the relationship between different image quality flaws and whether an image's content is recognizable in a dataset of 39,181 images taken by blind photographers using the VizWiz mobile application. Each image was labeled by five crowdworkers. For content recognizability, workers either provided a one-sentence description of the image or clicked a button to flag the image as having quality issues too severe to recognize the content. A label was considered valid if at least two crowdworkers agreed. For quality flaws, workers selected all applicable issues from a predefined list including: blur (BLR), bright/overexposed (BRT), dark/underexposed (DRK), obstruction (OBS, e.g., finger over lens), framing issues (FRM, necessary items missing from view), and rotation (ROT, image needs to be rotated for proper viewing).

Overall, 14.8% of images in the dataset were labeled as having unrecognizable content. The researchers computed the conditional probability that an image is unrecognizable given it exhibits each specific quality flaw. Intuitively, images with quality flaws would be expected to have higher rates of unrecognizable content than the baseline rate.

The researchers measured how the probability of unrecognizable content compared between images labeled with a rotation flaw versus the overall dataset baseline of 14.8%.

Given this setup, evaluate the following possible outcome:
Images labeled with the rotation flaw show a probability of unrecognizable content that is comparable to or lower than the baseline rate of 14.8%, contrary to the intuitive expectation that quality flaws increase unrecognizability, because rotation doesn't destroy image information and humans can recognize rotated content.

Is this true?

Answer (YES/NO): YES